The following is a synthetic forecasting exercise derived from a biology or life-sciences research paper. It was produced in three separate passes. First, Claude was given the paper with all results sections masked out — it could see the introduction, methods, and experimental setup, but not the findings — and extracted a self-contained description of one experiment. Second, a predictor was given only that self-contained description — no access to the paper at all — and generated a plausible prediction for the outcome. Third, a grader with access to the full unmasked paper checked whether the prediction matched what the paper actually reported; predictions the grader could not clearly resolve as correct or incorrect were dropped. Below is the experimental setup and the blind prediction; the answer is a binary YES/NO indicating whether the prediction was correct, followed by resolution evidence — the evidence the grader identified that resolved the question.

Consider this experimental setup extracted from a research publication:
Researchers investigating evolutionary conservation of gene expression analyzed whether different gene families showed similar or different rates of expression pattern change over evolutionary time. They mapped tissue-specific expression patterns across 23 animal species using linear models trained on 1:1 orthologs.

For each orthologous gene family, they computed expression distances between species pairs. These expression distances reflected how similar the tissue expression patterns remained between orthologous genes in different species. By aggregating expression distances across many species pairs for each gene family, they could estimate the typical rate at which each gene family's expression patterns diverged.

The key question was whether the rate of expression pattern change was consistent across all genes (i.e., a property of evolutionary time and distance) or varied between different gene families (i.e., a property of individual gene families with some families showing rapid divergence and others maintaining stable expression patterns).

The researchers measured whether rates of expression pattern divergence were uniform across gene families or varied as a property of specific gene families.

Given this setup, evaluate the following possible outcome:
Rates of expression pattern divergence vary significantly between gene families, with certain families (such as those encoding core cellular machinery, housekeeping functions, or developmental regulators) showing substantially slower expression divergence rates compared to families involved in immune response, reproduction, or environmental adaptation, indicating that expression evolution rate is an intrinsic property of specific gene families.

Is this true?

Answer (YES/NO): NO